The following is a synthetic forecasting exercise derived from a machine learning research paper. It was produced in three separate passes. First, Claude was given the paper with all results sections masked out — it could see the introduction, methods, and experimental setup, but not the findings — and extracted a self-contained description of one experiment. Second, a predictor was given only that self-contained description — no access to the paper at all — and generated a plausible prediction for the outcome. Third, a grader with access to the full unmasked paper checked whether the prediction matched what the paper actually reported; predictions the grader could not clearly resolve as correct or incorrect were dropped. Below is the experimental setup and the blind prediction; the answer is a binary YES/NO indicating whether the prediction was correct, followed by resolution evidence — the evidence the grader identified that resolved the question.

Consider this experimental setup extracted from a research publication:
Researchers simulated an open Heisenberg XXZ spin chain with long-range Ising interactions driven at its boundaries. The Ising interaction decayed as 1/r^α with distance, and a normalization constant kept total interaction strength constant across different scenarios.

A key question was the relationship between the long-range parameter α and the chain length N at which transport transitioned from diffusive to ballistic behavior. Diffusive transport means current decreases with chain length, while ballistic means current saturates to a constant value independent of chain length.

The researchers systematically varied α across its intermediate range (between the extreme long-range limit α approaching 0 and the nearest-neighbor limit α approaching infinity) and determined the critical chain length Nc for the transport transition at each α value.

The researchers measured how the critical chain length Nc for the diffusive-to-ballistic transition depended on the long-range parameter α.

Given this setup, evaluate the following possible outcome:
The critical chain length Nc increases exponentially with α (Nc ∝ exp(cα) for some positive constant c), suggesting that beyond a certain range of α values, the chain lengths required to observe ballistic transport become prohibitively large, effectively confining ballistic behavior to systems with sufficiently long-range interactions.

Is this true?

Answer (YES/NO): NO